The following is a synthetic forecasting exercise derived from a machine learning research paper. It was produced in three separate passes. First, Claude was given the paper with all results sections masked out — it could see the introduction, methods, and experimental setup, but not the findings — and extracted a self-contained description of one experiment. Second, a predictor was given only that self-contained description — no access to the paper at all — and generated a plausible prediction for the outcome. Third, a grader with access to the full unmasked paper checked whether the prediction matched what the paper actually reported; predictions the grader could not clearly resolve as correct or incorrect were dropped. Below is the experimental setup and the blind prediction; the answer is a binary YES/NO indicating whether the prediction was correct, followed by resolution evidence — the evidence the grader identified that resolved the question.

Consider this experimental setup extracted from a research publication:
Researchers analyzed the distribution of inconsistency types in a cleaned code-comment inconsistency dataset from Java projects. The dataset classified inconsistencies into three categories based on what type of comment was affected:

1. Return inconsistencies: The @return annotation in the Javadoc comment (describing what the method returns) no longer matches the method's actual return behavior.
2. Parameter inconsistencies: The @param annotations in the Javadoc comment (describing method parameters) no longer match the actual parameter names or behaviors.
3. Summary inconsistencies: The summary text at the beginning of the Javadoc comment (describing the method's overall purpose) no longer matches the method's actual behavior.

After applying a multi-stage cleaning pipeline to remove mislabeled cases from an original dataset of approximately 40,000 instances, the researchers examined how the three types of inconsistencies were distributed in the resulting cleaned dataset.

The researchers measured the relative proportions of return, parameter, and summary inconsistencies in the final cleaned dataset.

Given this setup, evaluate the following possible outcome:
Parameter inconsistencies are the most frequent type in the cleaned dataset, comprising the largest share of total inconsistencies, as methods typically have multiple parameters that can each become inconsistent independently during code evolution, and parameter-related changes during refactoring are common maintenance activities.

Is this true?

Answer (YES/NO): NO